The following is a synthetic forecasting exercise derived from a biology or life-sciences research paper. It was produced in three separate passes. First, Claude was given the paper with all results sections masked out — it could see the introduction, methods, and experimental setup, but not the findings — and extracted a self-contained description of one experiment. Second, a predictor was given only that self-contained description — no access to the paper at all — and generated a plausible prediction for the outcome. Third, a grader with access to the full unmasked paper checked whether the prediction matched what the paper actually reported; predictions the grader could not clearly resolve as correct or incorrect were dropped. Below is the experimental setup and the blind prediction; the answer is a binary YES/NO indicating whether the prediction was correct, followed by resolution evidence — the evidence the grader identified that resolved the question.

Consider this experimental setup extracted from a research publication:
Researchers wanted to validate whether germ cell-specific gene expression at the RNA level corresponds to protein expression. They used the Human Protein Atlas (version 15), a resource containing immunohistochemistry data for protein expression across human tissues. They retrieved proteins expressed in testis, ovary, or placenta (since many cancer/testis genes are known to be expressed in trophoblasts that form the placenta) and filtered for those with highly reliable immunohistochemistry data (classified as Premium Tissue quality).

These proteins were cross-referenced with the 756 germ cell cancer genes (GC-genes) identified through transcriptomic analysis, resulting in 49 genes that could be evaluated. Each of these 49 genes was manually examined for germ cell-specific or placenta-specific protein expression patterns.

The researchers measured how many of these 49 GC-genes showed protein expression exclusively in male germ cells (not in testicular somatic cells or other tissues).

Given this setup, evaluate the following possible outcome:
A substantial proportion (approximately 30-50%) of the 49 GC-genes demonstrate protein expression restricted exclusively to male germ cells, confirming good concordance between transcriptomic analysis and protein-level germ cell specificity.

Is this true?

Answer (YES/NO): YES